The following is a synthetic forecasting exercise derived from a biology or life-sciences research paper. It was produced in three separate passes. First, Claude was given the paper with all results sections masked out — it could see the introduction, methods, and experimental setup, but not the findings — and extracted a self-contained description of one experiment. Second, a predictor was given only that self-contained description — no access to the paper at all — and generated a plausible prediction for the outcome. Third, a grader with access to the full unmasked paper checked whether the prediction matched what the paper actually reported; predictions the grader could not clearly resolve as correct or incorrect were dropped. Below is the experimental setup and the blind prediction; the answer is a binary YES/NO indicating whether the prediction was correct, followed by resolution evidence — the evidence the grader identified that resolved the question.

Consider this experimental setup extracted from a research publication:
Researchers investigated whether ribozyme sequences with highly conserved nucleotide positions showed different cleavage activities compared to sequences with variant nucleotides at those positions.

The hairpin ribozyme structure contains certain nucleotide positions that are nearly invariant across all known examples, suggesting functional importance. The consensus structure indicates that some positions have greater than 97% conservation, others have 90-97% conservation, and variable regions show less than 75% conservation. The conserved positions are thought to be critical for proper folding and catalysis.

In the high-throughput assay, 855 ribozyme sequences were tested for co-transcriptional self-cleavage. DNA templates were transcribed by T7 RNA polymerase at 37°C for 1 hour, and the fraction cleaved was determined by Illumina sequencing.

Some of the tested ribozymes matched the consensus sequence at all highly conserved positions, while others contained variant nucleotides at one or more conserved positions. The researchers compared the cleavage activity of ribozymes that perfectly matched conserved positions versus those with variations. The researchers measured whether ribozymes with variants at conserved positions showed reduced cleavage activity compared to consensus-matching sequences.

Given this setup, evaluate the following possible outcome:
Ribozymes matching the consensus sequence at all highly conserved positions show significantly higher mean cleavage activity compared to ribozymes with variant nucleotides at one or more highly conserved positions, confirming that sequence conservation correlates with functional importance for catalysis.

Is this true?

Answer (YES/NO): NO